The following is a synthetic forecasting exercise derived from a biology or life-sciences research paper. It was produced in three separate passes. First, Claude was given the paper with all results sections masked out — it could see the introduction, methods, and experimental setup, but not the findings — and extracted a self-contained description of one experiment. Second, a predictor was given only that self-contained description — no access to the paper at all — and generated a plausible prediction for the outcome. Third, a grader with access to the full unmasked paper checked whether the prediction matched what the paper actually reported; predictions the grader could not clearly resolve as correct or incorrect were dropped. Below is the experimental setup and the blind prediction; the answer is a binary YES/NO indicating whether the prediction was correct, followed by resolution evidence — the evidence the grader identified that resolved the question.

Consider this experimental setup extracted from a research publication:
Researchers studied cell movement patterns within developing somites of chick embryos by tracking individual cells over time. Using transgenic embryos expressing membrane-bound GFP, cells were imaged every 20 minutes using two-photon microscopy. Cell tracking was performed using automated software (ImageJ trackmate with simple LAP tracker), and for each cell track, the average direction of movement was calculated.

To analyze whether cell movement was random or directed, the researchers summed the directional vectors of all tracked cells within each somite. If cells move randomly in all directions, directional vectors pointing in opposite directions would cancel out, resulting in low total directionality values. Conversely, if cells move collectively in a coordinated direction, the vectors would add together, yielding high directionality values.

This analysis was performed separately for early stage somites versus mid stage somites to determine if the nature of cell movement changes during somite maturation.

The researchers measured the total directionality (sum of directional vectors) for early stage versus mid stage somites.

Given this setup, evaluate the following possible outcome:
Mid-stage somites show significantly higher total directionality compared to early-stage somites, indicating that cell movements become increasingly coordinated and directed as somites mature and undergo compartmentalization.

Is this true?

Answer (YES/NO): YES